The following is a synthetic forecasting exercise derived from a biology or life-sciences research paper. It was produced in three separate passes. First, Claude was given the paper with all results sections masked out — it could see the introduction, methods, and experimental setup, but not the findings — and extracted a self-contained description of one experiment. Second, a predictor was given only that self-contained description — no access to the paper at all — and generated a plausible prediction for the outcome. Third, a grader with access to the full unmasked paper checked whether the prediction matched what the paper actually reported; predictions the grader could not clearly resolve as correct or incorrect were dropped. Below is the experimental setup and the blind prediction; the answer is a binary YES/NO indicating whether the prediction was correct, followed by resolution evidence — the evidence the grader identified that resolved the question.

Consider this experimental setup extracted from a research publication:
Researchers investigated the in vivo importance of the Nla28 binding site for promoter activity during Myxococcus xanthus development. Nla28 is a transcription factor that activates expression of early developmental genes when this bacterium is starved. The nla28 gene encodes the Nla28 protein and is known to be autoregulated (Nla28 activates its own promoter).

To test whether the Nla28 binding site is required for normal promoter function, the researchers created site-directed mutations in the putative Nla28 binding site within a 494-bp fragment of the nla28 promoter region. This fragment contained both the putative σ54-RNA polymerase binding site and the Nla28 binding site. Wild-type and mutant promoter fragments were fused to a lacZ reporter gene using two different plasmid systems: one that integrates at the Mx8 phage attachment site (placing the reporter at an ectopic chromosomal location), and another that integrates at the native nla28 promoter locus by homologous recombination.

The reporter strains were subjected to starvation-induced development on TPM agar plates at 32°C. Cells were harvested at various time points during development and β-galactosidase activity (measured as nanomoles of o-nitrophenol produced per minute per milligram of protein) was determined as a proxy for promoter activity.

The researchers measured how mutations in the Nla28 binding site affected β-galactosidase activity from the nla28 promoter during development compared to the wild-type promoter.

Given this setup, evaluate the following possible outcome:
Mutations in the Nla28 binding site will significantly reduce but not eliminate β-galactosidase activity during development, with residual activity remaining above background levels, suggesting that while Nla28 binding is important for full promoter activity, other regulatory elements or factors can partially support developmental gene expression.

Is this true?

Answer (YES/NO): YES